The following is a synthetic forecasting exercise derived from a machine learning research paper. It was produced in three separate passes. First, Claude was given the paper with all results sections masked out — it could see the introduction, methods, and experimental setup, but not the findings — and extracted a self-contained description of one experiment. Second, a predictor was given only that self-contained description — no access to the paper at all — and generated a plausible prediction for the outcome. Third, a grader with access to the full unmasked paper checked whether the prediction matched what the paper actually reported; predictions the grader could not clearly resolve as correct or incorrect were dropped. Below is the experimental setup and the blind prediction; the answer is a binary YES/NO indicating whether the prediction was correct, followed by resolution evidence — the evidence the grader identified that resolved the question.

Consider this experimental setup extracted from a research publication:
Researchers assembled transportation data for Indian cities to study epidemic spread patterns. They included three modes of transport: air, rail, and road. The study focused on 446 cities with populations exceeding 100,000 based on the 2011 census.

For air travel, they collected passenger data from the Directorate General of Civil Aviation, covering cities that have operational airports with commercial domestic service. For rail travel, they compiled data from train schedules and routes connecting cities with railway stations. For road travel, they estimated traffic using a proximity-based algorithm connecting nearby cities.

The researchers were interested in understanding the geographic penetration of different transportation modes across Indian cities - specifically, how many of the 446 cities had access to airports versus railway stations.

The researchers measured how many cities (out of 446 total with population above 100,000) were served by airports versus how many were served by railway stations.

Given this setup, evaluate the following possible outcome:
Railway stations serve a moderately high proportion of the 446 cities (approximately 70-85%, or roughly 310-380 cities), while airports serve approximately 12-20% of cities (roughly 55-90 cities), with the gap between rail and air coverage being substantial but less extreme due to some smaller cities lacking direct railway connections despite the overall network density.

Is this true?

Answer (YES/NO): NO